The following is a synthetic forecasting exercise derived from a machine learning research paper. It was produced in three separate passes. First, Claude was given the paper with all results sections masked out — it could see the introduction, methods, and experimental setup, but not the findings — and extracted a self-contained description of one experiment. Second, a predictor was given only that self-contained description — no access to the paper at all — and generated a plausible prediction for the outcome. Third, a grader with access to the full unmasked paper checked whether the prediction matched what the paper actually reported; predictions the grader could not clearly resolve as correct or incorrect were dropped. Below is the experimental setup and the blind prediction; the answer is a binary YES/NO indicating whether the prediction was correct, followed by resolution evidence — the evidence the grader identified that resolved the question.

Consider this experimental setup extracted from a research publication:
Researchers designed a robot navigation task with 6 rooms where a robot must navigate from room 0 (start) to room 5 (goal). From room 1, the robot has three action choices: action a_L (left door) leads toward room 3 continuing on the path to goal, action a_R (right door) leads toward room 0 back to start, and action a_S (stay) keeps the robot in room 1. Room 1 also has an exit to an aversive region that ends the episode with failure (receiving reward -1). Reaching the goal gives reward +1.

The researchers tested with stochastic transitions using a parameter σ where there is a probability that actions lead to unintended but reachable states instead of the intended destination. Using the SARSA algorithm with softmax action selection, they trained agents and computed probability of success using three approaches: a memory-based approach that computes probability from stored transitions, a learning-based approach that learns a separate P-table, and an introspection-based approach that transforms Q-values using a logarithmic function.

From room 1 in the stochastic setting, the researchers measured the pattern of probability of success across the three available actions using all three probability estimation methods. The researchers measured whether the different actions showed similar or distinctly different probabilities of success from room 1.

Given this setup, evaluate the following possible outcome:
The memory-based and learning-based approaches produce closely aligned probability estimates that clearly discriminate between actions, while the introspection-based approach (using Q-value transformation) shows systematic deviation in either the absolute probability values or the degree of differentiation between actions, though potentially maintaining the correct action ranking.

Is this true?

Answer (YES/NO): NO